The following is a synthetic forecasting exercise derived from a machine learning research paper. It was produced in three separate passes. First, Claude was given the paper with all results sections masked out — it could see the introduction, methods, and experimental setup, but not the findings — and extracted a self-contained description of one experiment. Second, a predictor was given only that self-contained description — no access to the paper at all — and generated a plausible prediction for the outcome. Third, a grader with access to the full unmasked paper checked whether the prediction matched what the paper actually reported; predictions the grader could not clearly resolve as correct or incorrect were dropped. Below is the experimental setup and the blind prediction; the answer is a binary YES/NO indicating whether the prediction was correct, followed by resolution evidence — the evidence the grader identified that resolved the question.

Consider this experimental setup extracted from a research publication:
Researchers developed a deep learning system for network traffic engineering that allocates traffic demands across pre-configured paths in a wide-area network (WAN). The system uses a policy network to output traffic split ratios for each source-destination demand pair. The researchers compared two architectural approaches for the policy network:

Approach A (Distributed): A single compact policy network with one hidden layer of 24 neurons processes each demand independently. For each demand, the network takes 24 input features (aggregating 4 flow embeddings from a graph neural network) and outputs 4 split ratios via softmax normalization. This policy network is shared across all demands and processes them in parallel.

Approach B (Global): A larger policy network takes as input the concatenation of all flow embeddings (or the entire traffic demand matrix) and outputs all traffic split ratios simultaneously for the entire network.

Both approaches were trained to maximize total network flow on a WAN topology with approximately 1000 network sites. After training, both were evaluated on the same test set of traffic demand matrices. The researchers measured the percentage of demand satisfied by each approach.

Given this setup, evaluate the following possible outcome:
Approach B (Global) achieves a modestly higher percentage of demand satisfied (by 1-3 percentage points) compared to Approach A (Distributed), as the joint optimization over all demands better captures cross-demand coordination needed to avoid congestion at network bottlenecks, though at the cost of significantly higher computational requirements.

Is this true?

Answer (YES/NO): NO